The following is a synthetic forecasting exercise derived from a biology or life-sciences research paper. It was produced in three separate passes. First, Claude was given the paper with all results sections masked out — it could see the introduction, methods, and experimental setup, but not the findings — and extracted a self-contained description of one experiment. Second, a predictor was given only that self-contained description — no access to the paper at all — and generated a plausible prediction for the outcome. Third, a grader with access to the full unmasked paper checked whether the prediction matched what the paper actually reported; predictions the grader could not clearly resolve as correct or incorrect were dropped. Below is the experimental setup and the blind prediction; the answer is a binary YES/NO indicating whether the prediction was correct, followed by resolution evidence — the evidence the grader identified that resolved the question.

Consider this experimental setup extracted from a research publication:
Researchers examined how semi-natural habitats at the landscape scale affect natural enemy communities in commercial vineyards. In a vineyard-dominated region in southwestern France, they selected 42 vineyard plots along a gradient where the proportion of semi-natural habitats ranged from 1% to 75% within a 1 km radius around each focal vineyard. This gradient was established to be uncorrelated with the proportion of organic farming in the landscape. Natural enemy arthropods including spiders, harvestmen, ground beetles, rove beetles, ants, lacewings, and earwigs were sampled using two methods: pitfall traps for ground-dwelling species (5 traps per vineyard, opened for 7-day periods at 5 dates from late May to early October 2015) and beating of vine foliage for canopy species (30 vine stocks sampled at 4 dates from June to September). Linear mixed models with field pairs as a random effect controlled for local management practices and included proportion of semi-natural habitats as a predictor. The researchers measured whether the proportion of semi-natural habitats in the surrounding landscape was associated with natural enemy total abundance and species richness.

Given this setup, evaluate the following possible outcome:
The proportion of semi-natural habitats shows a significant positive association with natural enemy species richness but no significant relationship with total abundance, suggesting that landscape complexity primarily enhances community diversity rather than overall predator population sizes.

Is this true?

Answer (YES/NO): NO